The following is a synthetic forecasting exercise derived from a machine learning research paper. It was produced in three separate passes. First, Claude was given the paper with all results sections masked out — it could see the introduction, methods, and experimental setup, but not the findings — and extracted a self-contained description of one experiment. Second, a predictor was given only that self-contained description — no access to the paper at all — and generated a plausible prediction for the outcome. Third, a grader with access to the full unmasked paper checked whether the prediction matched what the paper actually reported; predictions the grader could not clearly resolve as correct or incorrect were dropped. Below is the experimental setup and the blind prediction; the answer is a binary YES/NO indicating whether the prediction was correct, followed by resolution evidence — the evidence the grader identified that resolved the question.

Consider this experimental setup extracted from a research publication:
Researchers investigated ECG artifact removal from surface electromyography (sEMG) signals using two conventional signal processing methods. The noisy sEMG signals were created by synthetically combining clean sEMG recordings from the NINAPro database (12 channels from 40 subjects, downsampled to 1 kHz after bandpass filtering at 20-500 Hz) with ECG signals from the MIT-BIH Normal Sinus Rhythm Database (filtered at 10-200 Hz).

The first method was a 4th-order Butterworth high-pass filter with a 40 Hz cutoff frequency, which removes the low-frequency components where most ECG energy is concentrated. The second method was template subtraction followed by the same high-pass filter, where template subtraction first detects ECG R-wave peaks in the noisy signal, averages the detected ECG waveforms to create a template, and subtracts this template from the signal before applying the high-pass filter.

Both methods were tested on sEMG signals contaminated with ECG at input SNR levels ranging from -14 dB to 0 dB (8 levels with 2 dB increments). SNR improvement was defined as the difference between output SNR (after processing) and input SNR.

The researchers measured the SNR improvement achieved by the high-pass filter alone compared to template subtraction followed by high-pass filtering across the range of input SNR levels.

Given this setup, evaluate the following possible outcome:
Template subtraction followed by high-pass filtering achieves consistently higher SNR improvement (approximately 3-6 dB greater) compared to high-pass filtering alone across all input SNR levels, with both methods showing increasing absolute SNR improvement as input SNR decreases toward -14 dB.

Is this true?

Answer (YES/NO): NO